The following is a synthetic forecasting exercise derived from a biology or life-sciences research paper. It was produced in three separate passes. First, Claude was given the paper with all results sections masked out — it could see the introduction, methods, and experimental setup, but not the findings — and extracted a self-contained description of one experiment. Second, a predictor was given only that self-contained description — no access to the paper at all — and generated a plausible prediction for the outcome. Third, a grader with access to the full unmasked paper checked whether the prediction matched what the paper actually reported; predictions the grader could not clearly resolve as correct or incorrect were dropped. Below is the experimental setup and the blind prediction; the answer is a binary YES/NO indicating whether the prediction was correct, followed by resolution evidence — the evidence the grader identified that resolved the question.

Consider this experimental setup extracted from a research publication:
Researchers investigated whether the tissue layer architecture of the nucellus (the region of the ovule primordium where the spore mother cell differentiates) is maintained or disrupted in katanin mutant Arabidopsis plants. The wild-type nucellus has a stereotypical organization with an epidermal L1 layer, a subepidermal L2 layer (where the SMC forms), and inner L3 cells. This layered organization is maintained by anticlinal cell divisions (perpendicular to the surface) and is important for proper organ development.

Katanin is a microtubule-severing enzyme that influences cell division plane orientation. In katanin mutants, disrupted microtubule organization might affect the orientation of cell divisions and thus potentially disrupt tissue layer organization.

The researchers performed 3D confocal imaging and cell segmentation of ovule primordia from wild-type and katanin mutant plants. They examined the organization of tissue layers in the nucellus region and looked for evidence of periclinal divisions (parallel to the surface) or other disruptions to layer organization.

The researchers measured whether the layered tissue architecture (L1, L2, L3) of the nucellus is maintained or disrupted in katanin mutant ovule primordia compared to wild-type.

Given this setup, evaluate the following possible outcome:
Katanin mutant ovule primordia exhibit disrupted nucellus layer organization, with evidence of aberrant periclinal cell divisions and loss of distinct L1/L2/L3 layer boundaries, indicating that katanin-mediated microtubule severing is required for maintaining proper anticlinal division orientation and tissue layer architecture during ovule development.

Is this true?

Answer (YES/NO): NO